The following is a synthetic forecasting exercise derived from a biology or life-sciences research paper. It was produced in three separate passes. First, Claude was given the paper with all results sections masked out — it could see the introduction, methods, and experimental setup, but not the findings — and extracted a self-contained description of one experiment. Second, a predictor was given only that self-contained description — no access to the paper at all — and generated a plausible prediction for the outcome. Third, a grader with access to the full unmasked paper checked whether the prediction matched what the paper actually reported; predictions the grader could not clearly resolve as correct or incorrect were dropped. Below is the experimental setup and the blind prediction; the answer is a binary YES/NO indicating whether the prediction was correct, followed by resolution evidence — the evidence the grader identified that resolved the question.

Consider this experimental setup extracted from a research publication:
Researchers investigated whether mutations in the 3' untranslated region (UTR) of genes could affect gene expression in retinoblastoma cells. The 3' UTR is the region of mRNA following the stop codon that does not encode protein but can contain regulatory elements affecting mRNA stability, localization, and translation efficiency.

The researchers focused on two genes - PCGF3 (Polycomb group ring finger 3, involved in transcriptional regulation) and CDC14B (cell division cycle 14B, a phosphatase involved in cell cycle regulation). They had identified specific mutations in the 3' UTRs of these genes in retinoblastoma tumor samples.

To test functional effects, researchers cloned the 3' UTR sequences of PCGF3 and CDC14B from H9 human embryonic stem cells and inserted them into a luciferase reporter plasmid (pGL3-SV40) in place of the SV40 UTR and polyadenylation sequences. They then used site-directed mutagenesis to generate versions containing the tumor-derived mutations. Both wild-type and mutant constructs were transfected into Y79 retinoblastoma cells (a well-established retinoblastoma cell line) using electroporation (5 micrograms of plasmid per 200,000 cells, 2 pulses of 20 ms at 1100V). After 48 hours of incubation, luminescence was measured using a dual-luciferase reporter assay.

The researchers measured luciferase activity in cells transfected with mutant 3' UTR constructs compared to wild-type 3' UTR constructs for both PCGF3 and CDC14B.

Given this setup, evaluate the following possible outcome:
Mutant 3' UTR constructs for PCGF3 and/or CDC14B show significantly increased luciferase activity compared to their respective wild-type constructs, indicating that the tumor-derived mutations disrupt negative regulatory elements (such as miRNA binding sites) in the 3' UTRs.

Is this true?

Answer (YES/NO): NO